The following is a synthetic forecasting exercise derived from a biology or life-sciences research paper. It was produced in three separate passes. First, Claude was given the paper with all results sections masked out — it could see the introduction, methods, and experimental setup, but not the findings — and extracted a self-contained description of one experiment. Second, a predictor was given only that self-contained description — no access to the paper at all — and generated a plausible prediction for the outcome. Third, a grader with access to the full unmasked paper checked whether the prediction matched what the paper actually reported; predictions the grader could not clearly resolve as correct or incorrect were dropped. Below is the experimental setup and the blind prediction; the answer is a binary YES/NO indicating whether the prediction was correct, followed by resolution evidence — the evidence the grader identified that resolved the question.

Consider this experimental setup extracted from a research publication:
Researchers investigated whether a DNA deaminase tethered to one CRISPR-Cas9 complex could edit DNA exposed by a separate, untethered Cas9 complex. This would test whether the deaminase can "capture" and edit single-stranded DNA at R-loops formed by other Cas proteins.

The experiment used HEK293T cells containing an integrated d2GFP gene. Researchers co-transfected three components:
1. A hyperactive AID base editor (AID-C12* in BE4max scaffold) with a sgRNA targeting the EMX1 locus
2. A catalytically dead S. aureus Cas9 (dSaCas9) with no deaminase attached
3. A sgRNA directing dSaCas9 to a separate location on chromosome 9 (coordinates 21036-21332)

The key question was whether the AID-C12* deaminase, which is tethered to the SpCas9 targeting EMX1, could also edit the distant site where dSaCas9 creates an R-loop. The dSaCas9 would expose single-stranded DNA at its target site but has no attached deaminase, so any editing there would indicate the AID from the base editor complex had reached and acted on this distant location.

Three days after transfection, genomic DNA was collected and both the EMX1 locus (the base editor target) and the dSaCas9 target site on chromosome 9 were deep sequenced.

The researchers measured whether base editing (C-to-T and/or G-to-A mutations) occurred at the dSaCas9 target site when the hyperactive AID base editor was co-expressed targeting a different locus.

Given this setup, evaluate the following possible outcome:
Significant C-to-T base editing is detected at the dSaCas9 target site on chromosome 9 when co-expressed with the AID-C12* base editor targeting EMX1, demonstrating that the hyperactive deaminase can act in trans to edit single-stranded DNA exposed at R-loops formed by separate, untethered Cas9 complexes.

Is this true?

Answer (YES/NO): YES